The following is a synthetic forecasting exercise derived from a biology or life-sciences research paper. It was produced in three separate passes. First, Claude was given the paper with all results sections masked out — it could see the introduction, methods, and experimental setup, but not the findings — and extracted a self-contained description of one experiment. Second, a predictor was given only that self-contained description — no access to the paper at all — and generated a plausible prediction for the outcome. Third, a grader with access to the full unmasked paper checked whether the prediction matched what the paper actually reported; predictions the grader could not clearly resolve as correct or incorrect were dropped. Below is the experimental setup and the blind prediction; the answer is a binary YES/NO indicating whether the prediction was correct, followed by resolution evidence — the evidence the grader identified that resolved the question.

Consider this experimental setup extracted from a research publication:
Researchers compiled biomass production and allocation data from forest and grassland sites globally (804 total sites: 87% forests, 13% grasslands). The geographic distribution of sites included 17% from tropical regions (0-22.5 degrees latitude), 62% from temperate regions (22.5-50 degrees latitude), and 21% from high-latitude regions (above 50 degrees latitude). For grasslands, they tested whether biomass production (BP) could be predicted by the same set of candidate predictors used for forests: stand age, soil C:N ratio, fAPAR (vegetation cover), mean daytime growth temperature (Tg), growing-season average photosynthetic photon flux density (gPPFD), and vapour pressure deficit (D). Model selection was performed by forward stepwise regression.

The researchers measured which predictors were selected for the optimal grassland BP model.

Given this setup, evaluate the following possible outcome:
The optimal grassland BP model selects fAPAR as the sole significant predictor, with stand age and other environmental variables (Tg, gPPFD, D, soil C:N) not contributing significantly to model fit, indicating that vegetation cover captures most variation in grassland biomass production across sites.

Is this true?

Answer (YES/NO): NO